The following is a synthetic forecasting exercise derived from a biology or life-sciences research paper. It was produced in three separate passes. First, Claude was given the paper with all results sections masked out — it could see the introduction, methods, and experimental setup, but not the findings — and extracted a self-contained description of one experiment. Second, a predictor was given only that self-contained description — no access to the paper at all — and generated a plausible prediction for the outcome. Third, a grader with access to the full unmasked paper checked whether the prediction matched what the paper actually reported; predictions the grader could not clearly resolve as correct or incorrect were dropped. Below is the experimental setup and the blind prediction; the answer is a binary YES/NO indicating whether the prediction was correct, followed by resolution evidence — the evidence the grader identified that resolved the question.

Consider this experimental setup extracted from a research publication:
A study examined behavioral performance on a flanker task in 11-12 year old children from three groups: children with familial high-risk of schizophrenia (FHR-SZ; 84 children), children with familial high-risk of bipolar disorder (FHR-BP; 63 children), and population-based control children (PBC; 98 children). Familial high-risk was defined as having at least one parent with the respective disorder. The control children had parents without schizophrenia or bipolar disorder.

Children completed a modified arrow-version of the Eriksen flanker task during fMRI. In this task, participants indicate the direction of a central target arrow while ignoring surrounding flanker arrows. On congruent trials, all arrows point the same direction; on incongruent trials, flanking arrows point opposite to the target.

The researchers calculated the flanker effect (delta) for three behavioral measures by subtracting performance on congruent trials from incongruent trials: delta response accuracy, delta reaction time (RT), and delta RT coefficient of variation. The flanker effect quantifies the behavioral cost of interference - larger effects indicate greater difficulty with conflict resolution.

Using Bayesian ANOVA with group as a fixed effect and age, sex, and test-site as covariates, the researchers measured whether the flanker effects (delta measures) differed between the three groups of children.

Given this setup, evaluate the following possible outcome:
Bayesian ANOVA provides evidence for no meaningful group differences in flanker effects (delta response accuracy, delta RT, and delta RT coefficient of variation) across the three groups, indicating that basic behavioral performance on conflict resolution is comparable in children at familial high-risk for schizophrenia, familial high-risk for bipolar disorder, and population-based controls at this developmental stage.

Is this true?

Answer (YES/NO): YES